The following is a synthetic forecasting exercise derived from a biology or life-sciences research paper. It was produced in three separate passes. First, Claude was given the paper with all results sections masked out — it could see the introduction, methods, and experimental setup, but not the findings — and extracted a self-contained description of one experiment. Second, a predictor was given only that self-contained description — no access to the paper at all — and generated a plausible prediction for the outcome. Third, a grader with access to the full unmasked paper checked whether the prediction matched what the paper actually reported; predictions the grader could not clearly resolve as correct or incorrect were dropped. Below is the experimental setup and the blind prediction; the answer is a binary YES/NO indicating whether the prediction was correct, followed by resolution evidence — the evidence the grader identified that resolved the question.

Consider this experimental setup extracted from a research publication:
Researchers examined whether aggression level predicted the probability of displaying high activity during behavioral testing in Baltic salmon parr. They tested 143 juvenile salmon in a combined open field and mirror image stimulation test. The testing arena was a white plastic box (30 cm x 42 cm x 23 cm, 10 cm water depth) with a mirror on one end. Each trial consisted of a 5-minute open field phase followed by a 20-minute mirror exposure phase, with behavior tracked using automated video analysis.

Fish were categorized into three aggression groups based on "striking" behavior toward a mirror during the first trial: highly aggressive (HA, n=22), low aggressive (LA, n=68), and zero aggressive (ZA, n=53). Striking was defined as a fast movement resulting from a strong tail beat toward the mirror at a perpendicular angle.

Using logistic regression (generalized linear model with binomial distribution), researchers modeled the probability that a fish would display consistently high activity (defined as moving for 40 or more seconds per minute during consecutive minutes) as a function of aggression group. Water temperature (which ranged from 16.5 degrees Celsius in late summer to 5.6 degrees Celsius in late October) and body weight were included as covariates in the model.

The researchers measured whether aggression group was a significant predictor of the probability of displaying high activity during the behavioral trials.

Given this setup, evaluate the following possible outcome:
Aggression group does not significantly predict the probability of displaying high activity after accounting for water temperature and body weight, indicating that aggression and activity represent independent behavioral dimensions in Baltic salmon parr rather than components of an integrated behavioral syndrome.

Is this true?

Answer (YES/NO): NO